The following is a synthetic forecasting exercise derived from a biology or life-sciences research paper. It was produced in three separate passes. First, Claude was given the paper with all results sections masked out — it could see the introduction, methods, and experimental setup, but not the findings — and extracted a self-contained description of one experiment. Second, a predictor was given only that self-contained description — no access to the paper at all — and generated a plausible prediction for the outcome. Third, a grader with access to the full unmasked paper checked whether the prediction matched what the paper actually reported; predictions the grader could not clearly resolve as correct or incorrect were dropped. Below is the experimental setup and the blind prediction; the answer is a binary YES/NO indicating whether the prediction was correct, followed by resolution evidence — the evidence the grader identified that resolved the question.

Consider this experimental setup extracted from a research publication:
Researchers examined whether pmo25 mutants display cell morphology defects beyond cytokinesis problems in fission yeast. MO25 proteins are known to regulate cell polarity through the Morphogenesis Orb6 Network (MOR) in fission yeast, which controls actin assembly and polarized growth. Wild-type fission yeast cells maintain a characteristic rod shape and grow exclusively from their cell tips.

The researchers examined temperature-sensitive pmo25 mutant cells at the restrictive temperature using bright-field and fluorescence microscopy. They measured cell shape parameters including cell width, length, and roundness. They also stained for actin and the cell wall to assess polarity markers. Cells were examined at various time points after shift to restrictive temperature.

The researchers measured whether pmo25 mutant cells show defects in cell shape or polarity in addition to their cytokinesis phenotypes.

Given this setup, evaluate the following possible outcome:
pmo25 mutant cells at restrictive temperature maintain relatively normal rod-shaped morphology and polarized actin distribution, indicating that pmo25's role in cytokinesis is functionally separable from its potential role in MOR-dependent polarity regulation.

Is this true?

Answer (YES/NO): NO